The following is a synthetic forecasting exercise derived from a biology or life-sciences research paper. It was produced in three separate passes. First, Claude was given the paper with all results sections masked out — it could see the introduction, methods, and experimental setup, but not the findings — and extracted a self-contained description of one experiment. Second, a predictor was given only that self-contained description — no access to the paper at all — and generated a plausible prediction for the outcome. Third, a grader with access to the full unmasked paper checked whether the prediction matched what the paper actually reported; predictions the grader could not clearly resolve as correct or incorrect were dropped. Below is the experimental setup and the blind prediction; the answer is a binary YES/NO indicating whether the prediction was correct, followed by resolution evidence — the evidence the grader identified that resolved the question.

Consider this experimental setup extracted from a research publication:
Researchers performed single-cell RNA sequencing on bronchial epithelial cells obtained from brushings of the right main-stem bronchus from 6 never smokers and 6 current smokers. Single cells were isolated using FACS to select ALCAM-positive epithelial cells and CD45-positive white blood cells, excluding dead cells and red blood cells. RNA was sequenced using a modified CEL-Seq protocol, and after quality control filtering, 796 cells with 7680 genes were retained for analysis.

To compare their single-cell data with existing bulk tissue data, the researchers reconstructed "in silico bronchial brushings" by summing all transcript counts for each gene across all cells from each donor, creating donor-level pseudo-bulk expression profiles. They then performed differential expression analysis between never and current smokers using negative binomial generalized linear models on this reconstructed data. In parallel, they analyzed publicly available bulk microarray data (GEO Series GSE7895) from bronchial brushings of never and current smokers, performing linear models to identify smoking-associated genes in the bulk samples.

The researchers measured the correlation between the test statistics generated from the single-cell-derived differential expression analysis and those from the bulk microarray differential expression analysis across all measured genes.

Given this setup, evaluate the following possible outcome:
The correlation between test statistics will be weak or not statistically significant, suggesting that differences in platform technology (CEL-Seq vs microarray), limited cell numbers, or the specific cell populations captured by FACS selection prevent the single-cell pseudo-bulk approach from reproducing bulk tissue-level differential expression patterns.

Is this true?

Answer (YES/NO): NO